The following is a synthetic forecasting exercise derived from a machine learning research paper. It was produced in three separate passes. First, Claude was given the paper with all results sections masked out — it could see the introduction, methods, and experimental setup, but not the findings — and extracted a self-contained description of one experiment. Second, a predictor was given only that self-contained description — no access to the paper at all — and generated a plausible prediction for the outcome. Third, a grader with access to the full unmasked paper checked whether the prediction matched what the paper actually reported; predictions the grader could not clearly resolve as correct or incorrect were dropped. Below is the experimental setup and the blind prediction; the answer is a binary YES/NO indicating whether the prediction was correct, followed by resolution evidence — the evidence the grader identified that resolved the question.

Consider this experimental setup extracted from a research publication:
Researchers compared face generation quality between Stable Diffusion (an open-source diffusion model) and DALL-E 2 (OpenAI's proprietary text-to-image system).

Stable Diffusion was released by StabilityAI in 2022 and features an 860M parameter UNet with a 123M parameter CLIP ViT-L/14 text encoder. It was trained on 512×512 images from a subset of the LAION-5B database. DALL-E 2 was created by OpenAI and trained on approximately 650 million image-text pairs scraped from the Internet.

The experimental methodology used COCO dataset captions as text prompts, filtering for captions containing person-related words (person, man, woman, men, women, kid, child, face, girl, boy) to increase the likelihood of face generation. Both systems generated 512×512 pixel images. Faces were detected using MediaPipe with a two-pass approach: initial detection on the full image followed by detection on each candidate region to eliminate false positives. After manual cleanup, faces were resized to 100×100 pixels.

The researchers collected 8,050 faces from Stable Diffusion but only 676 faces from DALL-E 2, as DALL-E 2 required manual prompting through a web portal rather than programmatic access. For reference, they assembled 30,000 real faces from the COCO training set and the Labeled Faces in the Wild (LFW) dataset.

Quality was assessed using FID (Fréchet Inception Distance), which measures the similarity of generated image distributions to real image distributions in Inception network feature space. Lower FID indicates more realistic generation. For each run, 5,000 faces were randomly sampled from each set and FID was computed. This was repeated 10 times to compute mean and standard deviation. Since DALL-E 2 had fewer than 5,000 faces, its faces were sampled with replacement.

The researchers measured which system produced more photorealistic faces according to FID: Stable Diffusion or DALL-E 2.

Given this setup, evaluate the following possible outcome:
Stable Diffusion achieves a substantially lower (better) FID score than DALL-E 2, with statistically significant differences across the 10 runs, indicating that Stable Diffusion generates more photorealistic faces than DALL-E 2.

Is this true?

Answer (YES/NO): YES